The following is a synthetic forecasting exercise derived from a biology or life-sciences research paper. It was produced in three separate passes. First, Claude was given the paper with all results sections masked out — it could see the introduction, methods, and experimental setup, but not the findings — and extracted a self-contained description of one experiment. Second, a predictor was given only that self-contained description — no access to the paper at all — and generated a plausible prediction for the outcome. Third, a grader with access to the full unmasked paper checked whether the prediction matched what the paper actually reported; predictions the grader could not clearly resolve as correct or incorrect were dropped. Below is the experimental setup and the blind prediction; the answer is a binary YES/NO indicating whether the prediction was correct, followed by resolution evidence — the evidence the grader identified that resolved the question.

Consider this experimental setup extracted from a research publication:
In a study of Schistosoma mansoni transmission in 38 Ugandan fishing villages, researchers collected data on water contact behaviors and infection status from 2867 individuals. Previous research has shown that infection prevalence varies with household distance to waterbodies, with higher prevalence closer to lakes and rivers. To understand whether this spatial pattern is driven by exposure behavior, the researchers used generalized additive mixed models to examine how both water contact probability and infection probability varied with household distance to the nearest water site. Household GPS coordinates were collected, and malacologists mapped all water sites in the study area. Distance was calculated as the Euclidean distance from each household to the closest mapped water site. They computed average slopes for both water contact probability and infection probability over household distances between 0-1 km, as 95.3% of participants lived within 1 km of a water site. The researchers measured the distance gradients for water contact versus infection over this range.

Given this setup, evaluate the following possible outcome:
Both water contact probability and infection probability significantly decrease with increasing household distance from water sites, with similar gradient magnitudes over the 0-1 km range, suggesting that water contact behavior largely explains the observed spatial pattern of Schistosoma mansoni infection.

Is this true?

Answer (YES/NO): NO